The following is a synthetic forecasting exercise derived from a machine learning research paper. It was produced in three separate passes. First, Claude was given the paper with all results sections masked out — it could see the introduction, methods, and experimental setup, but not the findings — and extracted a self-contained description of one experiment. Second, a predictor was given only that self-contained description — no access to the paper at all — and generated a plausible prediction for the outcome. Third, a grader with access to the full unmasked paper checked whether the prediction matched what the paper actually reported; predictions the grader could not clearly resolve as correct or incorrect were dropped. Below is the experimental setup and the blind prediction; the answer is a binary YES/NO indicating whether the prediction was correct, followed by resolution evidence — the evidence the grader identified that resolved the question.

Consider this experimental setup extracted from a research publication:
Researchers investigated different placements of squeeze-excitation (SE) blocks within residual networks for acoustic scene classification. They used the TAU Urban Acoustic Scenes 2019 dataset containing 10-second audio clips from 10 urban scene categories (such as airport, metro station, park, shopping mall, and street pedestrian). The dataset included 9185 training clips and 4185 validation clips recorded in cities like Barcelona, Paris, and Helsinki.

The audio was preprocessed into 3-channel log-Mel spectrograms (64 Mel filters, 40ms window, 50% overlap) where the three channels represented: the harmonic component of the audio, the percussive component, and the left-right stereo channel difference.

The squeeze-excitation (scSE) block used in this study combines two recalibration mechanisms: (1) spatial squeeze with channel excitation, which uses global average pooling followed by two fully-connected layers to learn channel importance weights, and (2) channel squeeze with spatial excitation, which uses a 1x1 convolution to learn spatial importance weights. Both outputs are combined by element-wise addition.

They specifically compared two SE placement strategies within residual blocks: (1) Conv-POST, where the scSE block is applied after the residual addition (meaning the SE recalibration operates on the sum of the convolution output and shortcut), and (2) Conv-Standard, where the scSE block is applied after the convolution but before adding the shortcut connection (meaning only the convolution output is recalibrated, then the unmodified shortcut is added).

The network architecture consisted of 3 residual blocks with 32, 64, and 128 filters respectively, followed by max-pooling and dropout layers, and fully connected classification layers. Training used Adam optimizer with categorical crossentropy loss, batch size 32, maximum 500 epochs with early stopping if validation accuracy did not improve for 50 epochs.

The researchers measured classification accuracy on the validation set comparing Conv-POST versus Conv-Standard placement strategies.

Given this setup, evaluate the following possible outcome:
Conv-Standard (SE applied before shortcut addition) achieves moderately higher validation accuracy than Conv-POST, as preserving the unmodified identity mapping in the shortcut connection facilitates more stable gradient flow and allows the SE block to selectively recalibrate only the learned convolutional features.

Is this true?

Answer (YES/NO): NO